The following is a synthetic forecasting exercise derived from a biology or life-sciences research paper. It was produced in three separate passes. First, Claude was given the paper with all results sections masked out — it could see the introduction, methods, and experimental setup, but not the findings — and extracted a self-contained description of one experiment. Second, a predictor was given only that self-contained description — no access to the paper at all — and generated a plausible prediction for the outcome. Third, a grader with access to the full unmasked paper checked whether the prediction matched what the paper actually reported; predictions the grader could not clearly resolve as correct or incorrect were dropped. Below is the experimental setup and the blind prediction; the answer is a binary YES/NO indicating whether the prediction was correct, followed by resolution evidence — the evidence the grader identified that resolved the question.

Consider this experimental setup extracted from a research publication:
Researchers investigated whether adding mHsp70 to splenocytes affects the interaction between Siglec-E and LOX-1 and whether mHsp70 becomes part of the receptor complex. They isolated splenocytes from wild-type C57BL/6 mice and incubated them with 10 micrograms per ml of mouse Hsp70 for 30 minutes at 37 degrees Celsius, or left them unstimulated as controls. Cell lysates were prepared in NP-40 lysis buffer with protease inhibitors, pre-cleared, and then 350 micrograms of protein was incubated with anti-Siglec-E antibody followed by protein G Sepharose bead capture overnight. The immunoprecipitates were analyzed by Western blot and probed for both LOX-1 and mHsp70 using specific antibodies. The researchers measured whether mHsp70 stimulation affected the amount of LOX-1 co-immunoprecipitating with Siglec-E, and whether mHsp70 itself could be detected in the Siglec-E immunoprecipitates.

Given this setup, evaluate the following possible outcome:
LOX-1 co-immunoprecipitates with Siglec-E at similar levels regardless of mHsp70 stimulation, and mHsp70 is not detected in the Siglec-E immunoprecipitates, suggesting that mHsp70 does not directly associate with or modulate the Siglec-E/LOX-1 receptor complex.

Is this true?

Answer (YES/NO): NO